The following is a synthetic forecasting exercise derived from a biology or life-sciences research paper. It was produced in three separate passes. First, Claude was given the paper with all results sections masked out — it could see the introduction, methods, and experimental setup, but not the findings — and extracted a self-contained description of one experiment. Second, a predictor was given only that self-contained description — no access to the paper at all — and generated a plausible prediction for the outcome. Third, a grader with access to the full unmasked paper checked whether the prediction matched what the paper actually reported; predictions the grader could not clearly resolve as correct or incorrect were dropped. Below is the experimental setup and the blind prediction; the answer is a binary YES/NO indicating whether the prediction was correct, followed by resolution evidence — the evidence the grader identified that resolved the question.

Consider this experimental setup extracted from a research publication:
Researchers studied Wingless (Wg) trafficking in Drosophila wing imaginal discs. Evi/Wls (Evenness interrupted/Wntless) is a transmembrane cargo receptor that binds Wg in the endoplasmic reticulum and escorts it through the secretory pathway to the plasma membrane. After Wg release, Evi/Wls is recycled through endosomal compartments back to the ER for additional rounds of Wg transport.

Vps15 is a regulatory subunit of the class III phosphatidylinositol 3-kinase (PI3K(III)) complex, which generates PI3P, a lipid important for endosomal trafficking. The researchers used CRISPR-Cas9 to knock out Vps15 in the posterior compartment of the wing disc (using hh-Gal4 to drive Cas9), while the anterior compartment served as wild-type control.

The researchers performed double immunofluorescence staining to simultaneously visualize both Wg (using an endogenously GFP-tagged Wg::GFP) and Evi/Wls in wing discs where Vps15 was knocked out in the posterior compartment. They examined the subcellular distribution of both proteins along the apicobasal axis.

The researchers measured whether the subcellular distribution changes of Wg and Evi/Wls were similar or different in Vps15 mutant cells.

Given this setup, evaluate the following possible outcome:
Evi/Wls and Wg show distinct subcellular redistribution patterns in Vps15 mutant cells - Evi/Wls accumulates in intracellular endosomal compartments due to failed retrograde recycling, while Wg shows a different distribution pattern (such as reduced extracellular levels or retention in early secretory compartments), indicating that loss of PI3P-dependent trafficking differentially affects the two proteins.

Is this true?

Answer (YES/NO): NO